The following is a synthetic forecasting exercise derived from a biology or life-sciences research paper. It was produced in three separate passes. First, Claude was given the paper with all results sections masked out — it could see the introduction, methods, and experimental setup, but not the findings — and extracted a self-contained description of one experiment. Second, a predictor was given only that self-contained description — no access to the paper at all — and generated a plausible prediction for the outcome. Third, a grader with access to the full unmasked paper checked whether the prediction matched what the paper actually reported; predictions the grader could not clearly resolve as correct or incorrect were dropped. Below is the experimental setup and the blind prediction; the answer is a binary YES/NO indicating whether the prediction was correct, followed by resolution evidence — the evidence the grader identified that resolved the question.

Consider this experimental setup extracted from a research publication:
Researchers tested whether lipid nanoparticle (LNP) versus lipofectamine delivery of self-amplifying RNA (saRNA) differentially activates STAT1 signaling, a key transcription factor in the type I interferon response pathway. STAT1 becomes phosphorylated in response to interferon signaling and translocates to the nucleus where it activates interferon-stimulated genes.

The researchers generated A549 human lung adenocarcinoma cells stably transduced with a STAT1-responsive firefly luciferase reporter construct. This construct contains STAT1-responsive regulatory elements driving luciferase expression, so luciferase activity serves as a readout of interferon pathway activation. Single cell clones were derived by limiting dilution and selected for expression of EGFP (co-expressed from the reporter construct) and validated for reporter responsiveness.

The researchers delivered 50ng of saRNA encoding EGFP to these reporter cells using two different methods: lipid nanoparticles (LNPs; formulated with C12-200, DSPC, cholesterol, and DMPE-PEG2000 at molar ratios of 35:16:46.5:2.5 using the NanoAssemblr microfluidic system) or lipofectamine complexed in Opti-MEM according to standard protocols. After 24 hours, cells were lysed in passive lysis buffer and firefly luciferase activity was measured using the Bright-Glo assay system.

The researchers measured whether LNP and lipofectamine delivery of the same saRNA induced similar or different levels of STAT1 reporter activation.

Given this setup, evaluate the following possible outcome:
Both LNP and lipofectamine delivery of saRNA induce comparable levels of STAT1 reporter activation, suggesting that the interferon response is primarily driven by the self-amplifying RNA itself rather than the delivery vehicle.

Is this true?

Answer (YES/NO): NO